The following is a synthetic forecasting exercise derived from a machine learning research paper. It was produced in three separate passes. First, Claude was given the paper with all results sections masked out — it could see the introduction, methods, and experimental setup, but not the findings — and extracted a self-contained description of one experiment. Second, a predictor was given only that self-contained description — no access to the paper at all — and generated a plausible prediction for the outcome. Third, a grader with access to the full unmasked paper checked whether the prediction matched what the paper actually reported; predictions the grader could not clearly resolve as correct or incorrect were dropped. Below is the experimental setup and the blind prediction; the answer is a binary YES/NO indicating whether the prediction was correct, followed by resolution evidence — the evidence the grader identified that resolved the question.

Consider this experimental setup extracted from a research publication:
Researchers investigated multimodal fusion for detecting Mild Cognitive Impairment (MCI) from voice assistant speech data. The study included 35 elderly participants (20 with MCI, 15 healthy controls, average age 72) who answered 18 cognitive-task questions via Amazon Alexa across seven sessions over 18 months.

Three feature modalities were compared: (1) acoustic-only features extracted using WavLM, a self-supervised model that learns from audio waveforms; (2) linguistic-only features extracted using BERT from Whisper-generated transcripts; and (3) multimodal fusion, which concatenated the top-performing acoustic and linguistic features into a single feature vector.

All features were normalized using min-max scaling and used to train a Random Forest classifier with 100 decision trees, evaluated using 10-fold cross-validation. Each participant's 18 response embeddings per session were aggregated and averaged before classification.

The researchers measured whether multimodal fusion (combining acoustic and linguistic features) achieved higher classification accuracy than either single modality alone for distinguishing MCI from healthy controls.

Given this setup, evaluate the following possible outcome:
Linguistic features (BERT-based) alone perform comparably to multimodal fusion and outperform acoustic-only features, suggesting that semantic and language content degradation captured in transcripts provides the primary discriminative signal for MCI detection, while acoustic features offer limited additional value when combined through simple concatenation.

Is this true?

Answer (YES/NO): NO